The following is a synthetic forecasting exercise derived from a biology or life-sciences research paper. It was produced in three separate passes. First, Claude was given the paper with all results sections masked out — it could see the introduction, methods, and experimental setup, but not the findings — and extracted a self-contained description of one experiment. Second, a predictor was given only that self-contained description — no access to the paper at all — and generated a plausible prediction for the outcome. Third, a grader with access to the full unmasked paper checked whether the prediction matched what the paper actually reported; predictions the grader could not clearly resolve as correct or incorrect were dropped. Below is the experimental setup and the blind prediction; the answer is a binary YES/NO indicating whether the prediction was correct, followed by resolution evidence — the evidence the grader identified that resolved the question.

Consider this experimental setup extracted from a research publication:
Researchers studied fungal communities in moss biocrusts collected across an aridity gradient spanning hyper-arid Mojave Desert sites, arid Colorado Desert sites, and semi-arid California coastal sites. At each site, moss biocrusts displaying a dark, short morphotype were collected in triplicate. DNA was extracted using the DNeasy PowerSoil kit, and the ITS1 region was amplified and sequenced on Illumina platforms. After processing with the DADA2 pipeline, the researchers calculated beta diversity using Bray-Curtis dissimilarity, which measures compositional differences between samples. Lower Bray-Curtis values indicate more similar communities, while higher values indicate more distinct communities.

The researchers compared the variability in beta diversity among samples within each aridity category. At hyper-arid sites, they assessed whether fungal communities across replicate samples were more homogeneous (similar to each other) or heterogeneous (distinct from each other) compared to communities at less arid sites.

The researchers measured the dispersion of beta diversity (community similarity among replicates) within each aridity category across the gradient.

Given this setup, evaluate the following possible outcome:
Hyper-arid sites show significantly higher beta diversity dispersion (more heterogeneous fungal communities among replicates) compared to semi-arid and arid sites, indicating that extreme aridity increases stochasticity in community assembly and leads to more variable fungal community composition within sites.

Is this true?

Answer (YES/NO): NO